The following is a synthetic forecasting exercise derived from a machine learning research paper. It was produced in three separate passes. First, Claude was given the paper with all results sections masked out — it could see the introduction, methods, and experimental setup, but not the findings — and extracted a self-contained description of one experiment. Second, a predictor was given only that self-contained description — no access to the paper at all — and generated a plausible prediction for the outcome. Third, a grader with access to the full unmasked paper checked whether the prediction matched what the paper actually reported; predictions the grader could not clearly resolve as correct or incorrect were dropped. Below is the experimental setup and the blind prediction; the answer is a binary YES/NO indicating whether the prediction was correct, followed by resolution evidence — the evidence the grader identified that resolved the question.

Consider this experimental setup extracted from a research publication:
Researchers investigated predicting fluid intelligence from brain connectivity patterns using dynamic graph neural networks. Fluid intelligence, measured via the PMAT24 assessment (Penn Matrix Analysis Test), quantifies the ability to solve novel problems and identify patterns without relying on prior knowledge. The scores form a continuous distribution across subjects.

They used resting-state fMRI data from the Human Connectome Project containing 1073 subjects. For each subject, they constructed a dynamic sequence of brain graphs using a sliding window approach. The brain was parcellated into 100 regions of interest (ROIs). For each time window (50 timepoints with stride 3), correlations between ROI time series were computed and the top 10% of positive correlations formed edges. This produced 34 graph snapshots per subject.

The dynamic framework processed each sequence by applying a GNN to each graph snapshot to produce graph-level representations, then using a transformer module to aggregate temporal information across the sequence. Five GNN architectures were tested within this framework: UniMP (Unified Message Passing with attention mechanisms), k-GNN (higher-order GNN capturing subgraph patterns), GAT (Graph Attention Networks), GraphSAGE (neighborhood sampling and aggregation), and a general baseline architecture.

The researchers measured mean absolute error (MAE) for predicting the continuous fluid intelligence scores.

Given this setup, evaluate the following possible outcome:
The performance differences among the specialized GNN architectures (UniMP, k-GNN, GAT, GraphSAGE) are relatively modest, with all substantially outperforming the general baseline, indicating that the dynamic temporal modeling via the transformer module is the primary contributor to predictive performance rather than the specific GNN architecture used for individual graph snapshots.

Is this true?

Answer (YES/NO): NO